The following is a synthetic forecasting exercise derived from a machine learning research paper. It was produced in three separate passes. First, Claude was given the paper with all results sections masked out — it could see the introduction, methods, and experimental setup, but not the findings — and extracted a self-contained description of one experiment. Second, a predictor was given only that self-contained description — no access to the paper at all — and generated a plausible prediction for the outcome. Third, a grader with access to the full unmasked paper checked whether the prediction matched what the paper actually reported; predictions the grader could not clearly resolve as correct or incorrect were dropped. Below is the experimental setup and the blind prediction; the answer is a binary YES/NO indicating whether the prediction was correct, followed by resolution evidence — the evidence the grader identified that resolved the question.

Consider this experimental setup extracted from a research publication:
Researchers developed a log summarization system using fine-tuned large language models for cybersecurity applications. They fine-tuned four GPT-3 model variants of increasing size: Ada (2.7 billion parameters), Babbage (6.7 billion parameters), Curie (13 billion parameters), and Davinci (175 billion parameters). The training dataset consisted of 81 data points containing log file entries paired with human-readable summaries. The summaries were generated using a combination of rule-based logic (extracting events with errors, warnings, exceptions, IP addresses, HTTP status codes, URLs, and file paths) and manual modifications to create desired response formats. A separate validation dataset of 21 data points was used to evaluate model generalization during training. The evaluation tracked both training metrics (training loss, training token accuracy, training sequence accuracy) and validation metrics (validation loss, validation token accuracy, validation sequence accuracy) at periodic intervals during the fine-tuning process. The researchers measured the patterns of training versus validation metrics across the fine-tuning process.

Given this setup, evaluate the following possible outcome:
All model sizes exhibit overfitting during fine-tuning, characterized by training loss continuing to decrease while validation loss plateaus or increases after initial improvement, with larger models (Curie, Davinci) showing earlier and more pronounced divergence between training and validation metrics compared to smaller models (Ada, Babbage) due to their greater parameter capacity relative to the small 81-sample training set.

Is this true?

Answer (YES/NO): NO